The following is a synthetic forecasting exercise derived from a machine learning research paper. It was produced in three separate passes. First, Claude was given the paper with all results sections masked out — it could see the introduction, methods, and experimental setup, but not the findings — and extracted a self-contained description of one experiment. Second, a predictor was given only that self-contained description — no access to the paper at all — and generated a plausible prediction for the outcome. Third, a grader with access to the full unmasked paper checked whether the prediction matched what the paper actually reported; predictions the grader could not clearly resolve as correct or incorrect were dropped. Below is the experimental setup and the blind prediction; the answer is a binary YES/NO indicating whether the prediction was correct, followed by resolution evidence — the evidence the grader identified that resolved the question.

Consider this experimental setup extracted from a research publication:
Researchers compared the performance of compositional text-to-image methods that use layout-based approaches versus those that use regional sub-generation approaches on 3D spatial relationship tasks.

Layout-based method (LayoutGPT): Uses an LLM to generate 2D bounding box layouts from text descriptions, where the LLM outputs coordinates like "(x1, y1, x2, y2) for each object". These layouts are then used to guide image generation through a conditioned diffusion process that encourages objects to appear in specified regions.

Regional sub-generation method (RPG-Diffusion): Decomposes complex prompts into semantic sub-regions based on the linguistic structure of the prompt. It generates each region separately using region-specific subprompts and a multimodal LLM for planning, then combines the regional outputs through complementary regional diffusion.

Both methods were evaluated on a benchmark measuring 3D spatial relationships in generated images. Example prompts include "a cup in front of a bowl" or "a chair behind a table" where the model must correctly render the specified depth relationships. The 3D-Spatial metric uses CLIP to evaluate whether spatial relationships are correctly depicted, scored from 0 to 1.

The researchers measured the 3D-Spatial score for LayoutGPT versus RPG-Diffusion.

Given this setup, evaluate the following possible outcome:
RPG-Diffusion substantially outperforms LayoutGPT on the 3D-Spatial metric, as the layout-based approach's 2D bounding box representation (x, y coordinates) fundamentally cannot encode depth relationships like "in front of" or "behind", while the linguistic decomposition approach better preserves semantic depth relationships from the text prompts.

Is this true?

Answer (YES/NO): YES